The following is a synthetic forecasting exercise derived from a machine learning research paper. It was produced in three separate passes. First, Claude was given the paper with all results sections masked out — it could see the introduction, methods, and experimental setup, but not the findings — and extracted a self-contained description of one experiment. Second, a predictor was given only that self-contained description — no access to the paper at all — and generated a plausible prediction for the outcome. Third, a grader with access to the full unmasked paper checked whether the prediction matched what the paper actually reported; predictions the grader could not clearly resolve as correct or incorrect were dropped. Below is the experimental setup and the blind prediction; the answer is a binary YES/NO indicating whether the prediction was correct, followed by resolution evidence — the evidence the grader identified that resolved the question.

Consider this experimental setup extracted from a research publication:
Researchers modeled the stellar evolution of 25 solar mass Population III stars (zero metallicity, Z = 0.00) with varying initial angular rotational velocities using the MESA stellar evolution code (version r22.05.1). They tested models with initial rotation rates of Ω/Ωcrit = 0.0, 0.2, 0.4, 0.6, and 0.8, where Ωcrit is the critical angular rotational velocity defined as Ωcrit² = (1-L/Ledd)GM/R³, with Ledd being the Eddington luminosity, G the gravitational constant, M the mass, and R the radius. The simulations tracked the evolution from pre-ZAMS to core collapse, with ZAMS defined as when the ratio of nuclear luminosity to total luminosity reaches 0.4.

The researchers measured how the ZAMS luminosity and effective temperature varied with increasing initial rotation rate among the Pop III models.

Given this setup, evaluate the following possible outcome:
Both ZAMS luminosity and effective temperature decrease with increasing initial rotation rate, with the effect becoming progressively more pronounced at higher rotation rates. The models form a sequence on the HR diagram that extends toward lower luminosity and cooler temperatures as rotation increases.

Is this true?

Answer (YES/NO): YES